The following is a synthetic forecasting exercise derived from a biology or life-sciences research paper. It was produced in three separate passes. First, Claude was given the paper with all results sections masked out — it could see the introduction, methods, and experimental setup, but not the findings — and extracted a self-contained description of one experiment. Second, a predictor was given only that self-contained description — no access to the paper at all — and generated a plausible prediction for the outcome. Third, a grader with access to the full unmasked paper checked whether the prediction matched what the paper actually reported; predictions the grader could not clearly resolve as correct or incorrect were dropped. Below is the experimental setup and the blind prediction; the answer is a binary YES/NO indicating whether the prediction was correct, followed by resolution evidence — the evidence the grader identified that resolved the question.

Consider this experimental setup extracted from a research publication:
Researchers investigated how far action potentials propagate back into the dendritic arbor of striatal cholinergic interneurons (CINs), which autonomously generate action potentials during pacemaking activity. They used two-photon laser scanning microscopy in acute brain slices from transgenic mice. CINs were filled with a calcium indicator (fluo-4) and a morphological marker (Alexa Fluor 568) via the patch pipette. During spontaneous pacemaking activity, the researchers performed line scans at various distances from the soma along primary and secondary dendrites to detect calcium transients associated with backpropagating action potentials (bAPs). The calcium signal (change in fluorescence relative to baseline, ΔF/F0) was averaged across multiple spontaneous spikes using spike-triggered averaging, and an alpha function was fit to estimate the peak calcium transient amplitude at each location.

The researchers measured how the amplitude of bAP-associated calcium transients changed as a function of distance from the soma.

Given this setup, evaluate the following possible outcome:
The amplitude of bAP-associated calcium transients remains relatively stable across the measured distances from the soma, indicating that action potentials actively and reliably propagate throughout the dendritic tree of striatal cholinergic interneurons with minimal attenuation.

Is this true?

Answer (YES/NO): NO